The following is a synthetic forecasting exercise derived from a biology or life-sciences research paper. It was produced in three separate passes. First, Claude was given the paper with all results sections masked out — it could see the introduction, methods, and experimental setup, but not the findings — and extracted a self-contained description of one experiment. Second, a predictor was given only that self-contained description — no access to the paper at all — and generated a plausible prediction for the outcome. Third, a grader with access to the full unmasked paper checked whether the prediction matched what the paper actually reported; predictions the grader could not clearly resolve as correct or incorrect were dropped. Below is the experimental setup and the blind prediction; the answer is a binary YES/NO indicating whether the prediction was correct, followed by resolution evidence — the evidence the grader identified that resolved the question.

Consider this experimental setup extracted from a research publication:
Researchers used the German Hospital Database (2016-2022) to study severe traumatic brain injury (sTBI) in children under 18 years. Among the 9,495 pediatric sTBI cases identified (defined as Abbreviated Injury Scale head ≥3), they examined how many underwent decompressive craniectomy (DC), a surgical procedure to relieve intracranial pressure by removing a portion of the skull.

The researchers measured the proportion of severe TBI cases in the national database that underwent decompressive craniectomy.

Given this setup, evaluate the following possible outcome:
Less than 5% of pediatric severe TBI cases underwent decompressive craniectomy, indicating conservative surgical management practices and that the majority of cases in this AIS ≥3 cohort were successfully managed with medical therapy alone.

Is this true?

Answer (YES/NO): NO